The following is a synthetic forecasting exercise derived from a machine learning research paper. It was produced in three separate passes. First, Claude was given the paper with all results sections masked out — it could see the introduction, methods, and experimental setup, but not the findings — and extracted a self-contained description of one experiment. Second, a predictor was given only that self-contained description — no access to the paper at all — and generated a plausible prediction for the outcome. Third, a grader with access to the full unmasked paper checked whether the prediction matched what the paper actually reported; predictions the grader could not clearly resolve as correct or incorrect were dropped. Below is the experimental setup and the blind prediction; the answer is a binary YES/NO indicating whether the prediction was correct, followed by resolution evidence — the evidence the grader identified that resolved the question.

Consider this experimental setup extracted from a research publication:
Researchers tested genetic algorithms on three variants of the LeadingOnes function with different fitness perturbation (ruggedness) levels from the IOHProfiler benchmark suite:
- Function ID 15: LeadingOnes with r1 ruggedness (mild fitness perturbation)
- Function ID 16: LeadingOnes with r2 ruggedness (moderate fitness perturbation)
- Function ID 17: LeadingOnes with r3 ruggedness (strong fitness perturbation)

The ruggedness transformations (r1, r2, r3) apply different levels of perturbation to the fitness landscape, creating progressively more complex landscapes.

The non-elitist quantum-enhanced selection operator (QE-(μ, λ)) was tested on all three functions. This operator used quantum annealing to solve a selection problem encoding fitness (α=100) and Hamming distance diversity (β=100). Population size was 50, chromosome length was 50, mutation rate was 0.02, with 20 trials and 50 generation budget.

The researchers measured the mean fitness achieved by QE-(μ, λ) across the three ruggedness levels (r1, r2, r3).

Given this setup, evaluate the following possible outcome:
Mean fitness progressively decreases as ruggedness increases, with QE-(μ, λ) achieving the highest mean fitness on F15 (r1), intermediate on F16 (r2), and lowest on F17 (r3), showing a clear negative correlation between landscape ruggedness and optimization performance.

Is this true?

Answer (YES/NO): NO